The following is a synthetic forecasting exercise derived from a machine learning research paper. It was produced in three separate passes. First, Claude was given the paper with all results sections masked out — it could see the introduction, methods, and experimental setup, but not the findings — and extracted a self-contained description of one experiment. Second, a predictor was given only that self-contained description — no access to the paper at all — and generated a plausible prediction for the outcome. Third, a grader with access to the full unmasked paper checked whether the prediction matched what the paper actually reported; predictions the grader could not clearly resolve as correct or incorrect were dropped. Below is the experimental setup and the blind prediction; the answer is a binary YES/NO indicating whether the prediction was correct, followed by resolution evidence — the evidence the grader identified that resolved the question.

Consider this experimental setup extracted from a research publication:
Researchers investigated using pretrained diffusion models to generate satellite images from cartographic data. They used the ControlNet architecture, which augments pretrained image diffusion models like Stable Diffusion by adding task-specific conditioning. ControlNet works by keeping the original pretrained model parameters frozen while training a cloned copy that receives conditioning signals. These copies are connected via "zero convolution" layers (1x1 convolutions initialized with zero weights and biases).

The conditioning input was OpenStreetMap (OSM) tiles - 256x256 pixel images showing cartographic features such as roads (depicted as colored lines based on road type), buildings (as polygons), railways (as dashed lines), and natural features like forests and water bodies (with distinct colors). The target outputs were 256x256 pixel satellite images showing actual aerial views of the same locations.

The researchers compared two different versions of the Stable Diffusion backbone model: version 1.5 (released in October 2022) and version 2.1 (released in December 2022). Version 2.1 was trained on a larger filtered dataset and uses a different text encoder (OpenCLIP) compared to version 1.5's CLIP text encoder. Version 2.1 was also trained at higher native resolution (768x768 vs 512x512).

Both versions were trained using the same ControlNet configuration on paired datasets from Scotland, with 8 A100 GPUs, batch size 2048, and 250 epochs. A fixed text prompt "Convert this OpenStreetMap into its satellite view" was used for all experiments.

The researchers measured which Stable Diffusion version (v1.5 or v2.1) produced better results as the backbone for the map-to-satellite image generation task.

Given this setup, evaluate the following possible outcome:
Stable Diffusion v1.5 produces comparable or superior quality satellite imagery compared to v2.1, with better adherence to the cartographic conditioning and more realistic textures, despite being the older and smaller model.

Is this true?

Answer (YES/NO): NO